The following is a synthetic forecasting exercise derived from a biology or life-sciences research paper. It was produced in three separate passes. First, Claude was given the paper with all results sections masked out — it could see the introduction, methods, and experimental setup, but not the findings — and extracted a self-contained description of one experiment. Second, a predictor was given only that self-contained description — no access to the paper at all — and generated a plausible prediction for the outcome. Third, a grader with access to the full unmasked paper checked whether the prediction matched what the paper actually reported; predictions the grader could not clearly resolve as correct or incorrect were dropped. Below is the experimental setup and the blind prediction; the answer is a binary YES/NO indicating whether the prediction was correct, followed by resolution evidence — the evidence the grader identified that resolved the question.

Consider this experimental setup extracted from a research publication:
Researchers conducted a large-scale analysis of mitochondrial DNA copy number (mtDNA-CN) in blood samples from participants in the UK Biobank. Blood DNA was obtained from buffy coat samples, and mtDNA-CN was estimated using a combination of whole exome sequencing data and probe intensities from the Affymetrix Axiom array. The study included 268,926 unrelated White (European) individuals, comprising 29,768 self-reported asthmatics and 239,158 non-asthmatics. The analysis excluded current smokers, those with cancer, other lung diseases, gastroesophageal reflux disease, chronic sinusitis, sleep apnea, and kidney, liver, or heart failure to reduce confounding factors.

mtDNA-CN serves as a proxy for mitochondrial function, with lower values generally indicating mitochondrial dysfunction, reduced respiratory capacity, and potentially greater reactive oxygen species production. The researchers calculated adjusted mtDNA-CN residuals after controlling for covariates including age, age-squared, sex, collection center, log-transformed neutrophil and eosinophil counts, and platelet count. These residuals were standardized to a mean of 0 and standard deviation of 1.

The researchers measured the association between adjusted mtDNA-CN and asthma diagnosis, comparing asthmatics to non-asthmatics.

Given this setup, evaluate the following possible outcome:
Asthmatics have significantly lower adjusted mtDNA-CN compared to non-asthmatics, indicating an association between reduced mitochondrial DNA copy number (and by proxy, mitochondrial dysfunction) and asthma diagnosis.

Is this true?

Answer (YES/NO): YES